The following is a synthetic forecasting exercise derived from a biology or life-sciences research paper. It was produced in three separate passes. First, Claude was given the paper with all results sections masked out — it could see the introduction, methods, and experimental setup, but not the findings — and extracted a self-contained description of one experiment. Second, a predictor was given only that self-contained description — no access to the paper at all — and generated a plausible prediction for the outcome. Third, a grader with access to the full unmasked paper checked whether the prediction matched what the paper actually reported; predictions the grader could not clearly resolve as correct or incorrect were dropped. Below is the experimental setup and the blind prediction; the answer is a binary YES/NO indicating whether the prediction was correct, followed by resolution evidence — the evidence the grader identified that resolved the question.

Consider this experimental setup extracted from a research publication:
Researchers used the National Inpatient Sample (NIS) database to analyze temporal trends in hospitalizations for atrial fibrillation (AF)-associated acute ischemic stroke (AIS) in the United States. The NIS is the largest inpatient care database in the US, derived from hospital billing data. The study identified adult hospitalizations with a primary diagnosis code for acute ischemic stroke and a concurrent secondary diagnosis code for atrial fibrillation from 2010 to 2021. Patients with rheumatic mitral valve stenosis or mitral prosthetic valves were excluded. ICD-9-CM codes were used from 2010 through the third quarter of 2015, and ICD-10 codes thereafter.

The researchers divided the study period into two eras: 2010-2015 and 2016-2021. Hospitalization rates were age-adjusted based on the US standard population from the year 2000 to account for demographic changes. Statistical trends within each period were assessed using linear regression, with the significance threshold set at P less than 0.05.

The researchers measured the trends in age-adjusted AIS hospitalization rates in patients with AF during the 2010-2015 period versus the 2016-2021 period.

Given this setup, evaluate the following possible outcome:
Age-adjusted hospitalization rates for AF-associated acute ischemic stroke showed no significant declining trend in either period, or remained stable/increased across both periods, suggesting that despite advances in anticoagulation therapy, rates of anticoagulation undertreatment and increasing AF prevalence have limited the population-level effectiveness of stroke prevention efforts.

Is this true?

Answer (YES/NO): YES